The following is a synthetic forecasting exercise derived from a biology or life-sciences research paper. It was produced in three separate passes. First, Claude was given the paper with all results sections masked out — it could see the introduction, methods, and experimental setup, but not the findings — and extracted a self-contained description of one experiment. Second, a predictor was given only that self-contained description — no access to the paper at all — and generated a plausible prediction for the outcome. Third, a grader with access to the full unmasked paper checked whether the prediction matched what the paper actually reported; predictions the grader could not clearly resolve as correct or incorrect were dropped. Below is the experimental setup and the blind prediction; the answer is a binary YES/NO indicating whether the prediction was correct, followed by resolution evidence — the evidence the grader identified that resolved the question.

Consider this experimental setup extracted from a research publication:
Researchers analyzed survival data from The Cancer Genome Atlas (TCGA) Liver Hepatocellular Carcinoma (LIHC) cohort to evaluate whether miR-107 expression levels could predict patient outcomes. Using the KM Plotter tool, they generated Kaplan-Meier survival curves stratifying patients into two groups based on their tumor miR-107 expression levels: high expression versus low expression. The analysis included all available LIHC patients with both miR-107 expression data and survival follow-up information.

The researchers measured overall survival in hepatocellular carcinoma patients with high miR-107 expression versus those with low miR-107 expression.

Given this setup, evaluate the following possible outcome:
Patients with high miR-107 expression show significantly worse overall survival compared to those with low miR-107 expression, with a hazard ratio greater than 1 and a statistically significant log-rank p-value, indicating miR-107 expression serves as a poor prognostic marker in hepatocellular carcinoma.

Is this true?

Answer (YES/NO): NO